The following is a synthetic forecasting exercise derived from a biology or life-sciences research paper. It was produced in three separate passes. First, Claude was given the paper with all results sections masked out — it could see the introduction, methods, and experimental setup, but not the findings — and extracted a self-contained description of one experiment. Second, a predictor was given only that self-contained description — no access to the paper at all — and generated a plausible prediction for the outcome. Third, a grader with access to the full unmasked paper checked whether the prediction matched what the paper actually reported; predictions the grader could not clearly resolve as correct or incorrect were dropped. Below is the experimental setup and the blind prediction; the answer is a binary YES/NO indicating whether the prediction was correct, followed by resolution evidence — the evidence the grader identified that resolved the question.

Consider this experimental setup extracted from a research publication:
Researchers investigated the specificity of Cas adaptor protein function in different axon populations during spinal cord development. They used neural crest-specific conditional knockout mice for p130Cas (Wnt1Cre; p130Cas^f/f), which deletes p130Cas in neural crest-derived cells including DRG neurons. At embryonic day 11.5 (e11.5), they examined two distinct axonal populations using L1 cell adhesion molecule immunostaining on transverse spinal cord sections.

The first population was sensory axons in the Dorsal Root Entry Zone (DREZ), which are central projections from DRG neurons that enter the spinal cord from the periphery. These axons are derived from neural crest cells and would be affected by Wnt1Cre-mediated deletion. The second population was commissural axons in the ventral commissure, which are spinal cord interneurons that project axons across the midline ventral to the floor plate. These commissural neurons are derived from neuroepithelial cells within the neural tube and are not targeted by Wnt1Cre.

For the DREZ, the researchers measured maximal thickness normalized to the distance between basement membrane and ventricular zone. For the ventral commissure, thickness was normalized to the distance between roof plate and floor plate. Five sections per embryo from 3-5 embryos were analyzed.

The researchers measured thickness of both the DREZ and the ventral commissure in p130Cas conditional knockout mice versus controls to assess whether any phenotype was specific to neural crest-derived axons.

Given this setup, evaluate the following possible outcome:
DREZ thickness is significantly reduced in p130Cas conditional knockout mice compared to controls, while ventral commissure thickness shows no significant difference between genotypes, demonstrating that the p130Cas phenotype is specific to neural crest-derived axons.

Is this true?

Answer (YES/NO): NO